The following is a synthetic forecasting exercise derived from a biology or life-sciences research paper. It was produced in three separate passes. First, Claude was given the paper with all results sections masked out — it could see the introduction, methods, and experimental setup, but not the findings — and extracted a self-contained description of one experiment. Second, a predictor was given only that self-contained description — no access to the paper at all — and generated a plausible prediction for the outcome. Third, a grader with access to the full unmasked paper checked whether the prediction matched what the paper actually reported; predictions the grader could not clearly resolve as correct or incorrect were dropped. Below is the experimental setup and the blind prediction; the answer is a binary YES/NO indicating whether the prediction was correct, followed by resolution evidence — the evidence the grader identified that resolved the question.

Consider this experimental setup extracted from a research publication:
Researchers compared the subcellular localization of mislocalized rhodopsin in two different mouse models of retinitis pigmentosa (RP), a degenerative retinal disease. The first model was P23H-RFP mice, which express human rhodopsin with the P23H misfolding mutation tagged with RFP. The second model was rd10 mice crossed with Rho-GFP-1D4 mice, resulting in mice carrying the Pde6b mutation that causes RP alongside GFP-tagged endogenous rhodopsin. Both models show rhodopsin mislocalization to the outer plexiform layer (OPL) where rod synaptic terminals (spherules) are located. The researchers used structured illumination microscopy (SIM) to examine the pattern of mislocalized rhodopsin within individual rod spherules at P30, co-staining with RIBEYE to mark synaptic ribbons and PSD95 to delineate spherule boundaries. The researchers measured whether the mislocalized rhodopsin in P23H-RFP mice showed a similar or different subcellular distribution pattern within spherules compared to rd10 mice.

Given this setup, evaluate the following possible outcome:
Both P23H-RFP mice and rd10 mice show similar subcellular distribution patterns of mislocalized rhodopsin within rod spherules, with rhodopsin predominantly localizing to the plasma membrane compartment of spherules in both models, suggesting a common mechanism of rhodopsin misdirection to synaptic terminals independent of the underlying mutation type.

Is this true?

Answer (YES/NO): NO